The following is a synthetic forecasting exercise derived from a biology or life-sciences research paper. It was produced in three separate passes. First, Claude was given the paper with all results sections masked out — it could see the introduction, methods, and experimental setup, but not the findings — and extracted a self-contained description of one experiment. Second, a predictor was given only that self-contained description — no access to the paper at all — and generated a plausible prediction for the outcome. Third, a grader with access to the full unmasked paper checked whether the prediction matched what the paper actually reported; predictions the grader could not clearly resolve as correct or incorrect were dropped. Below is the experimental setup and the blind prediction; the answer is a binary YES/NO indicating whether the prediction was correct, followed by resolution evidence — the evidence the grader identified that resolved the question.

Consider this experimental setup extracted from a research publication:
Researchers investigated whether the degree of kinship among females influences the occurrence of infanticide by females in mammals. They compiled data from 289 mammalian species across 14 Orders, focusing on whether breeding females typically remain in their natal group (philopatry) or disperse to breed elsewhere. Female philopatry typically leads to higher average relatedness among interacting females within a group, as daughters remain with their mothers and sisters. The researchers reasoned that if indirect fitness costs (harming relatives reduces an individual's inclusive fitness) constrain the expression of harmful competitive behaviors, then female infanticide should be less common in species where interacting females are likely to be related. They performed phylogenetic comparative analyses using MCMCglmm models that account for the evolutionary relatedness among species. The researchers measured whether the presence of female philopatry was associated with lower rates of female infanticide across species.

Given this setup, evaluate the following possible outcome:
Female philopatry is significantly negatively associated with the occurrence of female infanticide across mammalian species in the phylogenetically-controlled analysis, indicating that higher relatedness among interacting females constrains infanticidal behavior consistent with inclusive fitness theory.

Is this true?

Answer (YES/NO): NO